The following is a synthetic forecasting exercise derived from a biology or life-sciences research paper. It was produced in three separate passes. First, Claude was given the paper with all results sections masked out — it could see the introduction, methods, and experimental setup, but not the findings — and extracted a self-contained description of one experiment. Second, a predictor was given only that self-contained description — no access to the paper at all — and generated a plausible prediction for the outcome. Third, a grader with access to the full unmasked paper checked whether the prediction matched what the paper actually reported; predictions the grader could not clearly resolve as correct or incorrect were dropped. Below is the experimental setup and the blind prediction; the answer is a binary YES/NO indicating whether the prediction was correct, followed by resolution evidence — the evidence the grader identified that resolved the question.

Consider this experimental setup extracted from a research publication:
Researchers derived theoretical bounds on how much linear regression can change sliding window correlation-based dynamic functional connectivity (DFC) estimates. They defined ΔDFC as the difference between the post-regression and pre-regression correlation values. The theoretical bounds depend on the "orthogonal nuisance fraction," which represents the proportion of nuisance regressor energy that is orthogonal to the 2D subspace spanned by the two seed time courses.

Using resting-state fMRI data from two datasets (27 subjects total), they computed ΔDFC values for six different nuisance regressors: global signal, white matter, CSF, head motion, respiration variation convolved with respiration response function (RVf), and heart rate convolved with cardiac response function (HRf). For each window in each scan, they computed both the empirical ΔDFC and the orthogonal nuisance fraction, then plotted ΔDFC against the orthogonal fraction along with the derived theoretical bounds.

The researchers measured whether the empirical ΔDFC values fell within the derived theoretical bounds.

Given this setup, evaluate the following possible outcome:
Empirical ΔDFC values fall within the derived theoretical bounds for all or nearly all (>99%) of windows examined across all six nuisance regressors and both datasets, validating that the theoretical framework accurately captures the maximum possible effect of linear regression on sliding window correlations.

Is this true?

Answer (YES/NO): YES